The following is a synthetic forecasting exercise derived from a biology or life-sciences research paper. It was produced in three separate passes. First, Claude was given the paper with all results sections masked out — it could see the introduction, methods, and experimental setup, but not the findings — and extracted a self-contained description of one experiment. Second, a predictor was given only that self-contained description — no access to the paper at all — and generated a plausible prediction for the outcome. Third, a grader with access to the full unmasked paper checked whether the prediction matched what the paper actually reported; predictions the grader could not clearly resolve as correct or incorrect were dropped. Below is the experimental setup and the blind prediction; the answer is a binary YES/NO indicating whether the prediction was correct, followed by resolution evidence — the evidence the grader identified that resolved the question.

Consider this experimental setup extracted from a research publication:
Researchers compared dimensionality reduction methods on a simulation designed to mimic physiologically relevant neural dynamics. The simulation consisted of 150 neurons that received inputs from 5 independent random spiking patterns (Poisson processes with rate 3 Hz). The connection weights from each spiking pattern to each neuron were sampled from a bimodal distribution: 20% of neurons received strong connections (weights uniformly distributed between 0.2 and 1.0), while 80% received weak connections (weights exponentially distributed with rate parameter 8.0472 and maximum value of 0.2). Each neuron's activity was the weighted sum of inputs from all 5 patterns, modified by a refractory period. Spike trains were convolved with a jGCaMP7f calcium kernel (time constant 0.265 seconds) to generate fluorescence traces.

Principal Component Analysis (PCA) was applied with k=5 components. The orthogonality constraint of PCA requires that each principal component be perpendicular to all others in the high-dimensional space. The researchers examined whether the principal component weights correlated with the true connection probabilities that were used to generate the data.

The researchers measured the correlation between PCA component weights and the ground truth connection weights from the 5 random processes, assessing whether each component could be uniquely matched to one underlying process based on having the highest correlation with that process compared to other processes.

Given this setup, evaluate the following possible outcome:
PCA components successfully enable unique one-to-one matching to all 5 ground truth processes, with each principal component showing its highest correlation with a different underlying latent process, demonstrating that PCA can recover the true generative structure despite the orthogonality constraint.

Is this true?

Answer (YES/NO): NO